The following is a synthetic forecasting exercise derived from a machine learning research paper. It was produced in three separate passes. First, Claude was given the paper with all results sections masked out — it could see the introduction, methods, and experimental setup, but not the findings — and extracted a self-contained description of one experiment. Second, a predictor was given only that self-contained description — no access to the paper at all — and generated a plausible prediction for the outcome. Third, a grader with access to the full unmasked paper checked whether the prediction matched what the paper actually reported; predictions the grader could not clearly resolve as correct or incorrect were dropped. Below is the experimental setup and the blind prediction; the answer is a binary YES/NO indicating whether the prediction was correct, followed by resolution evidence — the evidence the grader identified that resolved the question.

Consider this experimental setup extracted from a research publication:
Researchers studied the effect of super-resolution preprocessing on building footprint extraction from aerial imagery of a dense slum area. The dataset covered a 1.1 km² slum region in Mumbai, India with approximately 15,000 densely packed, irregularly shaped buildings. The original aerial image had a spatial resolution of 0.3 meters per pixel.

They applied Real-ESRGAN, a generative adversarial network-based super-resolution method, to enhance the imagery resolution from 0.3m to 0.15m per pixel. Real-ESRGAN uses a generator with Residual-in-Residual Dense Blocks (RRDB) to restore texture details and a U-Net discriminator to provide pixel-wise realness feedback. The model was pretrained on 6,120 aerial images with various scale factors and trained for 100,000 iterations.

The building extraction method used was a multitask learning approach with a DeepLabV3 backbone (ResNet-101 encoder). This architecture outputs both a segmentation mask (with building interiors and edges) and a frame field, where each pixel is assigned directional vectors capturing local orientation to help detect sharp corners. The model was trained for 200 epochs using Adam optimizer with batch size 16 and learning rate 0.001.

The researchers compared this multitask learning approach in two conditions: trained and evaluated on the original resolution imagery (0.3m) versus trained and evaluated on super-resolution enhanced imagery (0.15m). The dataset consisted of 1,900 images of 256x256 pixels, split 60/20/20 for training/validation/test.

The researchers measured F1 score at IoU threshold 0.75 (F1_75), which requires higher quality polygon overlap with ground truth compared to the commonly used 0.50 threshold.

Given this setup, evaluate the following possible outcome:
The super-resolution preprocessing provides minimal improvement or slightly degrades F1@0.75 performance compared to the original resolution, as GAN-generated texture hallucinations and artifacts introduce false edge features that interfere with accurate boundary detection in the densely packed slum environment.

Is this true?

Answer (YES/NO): NO